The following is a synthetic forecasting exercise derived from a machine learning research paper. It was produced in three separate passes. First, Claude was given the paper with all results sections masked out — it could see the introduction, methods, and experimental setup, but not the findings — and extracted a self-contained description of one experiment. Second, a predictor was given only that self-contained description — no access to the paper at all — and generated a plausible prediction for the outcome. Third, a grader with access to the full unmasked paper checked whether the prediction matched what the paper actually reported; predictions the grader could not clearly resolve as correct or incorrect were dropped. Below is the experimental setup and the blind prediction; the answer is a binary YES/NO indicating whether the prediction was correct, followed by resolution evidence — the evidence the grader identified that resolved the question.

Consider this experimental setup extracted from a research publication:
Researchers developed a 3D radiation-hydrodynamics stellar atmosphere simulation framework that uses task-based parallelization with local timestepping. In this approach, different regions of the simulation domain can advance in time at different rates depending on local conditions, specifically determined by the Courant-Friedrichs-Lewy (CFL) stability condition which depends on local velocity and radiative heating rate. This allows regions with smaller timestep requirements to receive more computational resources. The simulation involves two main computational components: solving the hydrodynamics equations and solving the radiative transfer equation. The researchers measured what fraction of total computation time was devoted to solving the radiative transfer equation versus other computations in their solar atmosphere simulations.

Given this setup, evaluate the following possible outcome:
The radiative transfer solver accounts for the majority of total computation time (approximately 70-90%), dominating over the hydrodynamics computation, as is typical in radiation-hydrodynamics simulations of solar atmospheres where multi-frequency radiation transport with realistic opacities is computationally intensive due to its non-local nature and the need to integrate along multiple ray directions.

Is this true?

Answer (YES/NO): NO